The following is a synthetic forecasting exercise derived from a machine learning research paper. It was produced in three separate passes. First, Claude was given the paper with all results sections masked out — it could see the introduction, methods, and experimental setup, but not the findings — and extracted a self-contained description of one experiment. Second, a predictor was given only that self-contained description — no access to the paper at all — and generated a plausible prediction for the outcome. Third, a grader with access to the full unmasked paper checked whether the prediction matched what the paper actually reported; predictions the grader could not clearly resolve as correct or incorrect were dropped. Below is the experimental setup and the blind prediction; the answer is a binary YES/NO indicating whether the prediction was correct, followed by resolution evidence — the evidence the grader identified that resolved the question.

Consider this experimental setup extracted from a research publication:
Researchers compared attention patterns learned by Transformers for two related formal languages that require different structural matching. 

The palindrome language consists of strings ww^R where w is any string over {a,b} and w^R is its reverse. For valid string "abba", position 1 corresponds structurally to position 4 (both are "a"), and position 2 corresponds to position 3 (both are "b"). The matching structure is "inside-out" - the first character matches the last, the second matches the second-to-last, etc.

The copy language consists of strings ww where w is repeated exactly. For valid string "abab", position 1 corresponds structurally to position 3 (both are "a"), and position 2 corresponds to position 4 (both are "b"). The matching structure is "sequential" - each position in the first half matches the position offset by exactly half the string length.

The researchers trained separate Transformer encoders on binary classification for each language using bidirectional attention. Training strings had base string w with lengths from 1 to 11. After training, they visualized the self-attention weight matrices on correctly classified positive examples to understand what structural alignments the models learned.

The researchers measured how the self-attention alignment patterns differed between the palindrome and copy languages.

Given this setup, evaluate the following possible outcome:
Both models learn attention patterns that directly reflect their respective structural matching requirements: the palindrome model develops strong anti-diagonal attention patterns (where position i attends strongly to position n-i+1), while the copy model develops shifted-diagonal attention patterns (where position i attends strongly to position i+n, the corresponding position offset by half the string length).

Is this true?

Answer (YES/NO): YES